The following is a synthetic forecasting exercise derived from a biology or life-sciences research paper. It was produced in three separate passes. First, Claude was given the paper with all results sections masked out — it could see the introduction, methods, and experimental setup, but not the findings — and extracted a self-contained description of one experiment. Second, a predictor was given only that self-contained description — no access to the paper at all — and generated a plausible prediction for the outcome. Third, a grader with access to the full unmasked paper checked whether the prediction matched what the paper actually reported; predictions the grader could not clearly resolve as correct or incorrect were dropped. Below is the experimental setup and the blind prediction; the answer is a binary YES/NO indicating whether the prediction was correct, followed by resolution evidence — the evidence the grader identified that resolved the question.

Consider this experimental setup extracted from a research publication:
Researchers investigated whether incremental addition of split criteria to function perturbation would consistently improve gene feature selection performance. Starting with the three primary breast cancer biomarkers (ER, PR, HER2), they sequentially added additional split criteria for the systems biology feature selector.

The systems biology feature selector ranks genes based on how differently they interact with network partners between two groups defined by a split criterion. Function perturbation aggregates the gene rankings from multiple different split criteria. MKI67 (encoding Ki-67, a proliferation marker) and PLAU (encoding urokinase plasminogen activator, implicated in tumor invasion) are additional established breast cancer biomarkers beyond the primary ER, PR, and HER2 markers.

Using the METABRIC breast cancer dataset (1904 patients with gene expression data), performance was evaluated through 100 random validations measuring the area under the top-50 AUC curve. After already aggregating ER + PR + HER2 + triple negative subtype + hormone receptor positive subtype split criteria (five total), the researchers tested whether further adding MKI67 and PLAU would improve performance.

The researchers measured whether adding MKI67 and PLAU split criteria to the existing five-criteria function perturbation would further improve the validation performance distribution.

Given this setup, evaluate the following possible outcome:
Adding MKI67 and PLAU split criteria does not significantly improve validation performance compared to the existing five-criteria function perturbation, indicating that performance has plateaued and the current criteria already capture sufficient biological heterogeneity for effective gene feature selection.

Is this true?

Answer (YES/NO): NO